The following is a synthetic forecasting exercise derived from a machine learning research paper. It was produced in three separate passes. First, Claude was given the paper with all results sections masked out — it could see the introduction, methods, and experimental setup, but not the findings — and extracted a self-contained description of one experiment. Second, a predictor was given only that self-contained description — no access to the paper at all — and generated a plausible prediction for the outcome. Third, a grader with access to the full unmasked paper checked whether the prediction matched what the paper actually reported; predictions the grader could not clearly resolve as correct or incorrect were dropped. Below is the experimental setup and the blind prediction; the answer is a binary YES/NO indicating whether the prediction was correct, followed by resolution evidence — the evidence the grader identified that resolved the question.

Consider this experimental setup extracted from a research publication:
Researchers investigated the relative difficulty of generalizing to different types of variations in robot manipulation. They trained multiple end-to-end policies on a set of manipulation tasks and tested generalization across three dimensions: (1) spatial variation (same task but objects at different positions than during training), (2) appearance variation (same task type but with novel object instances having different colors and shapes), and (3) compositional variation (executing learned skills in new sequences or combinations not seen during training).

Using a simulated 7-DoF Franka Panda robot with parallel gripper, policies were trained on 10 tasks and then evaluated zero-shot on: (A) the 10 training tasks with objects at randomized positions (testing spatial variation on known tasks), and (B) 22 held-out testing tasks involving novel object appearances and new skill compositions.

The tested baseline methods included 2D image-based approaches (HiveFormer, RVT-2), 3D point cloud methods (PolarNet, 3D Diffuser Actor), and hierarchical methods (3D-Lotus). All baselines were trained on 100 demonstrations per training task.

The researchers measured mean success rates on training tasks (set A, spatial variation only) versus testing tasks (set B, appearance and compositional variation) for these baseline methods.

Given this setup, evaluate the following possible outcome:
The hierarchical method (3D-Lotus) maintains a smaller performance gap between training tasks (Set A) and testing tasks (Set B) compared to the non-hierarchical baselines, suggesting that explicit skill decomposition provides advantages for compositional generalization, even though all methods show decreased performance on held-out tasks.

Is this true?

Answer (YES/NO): NO